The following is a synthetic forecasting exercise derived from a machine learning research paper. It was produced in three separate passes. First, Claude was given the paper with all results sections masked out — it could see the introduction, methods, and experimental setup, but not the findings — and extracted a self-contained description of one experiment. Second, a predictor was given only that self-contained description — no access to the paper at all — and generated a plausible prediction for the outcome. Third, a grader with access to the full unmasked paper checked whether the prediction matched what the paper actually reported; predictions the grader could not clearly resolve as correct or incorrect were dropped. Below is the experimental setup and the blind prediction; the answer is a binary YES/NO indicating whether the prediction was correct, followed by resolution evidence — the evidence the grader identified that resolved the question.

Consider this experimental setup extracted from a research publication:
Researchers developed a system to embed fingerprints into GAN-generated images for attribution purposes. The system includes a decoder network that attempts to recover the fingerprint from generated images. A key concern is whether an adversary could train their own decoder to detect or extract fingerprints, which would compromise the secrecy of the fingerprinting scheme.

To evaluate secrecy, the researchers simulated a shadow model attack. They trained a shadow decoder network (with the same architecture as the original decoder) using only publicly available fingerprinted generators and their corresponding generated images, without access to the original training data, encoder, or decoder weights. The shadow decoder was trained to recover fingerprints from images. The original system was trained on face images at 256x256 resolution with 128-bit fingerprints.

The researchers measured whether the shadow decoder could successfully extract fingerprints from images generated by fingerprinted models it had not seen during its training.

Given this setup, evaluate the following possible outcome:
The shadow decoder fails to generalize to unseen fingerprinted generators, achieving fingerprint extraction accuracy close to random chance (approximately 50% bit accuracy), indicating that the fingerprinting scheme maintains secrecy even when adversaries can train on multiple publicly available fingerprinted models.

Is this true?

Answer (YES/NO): YES